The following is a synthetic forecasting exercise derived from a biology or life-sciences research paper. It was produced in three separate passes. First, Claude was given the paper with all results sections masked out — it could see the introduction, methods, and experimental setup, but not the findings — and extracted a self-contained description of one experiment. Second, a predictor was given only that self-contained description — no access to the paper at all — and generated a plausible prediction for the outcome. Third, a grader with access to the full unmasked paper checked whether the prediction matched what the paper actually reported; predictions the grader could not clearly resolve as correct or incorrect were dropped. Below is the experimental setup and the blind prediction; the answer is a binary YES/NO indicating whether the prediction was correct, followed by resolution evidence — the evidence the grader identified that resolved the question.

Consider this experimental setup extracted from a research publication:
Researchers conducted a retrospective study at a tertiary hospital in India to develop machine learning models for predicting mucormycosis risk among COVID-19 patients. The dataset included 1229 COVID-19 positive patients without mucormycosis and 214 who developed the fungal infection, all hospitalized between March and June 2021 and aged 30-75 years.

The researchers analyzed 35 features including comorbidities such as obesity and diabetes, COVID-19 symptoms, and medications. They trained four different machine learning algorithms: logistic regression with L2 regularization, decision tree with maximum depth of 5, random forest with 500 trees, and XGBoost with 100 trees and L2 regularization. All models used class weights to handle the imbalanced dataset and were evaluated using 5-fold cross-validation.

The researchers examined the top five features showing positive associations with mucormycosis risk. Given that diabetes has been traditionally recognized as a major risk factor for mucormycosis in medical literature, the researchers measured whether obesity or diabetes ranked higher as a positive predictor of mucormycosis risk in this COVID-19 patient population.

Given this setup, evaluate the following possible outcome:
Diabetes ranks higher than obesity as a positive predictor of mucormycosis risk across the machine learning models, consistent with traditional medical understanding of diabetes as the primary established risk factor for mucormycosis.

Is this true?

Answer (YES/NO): NO